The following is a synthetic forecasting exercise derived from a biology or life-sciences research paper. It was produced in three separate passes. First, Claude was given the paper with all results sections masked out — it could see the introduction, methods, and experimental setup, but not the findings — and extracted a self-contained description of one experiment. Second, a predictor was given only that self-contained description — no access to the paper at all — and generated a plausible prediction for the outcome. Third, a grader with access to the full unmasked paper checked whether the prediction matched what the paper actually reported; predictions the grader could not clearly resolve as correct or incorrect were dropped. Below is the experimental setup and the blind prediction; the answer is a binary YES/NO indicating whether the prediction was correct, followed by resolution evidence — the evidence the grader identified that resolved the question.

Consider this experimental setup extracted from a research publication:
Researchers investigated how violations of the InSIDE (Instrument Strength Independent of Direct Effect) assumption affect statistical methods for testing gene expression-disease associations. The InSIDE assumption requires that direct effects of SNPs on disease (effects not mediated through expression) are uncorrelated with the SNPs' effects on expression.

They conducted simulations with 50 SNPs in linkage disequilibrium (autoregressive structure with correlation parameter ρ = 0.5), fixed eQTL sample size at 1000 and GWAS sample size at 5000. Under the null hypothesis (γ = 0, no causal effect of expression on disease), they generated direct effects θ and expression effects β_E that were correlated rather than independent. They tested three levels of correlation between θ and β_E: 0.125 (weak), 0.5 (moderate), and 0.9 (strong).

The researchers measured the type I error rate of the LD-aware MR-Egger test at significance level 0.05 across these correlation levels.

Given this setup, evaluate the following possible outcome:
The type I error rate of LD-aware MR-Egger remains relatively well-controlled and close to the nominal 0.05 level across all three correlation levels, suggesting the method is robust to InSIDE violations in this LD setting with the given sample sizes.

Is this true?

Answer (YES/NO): NO